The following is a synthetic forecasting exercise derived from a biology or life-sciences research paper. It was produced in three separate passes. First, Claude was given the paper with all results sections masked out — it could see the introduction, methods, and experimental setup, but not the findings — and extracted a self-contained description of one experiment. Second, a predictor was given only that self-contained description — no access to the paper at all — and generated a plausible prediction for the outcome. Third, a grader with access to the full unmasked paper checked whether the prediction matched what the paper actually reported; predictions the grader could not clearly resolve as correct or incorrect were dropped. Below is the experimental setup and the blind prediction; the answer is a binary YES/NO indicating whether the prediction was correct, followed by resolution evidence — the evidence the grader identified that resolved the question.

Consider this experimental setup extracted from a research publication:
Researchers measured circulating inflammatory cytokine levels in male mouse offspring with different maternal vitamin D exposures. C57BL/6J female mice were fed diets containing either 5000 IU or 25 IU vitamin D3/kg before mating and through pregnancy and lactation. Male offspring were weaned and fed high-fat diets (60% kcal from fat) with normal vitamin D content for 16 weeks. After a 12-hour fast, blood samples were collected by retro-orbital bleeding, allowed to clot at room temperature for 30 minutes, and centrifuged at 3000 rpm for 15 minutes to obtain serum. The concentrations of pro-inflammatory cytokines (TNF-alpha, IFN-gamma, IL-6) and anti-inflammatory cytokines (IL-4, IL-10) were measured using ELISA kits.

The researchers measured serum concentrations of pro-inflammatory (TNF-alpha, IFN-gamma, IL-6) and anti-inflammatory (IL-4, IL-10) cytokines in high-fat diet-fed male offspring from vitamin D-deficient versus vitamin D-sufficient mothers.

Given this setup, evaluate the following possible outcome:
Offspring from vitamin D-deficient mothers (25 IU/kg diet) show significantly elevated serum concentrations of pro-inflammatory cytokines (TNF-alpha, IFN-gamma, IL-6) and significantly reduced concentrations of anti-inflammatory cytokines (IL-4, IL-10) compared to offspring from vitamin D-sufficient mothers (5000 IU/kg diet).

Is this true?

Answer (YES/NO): NO